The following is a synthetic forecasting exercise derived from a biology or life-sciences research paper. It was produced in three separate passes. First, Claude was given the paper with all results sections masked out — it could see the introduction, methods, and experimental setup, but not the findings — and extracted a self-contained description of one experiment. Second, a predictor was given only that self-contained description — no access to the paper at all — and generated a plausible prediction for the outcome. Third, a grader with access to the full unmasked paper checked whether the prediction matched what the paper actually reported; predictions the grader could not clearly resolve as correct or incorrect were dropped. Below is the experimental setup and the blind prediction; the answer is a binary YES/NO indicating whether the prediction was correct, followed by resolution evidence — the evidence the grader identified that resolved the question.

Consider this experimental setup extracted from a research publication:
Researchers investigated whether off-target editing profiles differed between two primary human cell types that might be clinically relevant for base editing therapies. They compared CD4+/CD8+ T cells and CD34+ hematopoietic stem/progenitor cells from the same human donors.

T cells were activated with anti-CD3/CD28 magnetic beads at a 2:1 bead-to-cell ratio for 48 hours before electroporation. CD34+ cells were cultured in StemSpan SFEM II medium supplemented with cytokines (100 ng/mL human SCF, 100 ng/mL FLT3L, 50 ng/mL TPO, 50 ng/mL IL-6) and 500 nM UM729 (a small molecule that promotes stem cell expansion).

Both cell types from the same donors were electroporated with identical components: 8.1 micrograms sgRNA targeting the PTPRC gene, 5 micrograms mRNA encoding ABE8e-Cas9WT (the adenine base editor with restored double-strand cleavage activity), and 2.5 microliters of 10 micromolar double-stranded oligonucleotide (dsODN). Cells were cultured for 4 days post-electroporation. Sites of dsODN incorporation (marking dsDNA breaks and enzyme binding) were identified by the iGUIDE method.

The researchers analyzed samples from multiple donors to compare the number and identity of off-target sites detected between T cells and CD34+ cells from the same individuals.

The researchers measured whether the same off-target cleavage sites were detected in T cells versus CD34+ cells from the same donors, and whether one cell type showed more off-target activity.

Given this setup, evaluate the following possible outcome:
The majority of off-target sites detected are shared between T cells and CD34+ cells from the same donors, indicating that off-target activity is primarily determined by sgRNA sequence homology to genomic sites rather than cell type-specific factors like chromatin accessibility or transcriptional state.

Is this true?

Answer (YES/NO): NO